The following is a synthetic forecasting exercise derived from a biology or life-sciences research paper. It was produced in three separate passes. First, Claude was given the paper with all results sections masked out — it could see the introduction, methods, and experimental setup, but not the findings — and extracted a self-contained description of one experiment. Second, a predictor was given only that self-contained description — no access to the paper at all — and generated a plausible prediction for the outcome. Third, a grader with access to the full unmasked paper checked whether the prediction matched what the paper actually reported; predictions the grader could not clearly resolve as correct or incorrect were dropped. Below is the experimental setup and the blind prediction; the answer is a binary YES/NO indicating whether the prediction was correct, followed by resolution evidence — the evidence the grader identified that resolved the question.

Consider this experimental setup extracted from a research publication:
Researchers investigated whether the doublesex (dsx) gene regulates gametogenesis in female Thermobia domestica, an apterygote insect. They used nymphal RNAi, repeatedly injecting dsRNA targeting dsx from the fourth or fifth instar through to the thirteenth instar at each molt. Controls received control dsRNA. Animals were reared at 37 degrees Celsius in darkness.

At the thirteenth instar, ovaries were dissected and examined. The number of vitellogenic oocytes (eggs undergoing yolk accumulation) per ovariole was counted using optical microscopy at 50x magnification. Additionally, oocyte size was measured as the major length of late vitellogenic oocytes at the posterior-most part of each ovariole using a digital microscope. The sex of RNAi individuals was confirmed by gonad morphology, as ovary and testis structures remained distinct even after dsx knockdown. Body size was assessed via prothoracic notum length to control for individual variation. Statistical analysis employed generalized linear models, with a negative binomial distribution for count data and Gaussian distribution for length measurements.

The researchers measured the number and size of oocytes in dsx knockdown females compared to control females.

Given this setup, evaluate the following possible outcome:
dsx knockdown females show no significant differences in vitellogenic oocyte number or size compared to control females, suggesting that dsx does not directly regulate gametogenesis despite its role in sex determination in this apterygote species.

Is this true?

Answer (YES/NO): YES